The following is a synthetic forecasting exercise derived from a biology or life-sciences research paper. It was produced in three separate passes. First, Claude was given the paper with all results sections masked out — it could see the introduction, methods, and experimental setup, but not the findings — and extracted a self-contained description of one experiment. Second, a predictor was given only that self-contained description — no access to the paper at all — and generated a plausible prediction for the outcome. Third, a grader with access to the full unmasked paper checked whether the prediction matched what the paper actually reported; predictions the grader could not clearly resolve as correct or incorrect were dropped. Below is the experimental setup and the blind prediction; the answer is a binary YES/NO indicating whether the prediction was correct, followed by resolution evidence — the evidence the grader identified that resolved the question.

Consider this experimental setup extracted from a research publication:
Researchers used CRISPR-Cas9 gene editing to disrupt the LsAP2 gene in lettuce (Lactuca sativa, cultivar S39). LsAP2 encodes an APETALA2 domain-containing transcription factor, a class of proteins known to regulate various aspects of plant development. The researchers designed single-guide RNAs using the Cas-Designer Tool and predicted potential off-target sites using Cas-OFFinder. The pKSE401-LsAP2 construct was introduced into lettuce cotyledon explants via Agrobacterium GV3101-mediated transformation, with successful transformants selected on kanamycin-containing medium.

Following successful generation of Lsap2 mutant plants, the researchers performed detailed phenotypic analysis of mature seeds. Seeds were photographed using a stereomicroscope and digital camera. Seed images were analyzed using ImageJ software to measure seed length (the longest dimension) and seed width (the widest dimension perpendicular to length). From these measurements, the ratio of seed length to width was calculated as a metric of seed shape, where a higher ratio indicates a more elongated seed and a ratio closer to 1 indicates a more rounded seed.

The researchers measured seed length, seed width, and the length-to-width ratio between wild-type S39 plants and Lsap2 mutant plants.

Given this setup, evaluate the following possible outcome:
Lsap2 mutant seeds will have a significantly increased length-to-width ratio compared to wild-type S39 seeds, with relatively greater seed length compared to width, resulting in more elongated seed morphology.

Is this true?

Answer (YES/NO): YES